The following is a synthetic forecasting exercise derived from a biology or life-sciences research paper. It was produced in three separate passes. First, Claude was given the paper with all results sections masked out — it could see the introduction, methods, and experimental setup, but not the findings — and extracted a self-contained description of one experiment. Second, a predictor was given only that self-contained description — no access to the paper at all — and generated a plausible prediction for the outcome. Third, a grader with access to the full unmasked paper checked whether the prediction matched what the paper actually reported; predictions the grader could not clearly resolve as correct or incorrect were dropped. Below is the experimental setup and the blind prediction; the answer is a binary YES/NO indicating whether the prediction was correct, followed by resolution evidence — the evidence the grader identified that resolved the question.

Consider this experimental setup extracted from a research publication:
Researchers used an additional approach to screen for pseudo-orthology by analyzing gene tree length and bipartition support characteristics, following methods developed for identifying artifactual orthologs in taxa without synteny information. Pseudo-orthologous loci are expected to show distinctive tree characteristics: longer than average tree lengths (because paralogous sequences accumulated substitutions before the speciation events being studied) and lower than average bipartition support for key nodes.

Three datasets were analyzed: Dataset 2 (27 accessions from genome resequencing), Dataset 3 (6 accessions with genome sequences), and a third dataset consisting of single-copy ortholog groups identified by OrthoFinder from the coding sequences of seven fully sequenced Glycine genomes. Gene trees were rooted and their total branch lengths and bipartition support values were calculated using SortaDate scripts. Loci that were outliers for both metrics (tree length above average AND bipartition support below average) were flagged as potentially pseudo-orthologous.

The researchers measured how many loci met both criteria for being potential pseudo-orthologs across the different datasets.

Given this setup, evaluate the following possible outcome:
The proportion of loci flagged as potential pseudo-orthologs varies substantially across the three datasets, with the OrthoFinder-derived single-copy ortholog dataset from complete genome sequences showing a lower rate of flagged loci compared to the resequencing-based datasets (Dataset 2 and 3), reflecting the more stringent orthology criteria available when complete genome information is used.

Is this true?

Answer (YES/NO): NO